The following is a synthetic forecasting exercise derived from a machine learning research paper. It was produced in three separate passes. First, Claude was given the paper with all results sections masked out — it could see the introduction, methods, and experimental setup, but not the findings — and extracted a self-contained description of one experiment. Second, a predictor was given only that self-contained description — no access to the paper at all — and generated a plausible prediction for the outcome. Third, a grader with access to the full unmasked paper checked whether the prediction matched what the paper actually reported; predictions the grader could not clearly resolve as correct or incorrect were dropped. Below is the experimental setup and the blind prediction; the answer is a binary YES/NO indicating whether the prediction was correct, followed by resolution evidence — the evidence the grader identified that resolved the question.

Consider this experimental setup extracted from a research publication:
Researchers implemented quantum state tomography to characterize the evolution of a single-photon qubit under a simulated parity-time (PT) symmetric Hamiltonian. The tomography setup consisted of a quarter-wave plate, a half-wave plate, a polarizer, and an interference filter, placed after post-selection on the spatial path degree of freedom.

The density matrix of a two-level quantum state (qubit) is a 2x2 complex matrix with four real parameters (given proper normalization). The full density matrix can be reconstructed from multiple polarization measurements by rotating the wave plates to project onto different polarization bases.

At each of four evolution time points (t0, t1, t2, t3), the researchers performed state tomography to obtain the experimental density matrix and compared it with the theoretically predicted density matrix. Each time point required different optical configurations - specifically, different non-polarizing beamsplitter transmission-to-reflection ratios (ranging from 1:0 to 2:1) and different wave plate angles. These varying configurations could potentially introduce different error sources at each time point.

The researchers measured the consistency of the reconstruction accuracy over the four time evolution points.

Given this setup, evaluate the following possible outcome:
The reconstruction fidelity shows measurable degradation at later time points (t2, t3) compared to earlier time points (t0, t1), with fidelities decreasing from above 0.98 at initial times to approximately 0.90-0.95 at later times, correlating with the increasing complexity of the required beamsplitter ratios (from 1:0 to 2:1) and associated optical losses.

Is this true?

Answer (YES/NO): NO